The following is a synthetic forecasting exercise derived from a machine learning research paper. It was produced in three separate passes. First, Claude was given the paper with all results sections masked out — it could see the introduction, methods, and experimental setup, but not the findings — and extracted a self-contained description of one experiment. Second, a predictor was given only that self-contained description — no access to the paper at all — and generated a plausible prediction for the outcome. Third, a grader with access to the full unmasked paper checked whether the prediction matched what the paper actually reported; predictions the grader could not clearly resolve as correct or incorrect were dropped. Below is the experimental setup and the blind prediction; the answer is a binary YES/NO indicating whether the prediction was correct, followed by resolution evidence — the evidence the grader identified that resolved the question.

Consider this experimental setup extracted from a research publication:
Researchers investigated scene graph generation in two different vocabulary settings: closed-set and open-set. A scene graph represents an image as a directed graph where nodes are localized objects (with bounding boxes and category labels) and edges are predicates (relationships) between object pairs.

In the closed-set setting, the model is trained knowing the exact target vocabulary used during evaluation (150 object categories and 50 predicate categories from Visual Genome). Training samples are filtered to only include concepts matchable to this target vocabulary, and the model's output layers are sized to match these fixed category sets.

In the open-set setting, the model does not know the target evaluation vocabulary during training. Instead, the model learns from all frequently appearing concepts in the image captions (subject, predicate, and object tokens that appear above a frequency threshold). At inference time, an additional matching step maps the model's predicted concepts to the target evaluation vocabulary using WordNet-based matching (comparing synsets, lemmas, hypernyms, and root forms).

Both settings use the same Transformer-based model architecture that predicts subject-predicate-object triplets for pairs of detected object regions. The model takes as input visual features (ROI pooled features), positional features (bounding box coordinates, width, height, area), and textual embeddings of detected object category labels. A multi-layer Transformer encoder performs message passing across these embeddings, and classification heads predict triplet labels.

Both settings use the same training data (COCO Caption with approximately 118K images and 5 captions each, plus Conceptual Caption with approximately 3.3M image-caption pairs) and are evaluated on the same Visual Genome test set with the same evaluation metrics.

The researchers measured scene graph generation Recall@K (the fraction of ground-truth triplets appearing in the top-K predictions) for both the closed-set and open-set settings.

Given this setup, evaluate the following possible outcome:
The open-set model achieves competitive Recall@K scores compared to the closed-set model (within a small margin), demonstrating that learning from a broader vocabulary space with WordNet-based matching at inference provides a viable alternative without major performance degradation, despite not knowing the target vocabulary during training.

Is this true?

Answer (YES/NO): YES